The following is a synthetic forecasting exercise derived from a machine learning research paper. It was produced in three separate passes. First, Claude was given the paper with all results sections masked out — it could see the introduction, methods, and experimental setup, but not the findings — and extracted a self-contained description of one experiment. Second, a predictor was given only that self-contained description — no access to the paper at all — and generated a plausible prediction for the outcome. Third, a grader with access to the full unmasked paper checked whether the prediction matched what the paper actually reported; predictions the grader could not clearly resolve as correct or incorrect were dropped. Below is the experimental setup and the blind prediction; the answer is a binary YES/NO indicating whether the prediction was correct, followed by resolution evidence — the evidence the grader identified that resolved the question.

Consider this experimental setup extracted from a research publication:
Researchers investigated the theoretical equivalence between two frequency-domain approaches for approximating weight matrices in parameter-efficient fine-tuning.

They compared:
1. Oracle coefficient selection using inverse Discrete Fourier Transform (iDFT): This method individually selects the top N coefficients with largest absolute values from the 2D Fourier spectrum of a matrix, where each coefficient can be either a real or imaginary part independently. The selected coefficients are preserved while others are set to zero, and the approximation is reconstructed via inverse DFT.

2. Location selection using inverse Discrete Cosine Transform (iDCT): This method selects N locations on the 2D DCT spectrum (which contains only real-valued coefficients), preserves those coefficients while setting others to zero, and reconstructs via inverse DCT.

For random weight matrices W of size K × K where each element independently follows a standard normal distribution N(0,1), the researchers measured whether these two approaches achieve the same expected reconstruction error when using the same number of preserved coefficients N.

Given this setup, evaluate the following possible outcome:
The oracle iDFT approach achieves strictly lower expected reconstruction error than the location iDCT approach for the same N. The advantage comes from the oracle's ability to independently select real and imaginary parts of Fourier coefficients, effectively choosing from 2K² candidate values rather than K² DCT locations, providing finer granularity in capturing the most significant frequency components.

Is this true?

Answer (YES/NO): NO